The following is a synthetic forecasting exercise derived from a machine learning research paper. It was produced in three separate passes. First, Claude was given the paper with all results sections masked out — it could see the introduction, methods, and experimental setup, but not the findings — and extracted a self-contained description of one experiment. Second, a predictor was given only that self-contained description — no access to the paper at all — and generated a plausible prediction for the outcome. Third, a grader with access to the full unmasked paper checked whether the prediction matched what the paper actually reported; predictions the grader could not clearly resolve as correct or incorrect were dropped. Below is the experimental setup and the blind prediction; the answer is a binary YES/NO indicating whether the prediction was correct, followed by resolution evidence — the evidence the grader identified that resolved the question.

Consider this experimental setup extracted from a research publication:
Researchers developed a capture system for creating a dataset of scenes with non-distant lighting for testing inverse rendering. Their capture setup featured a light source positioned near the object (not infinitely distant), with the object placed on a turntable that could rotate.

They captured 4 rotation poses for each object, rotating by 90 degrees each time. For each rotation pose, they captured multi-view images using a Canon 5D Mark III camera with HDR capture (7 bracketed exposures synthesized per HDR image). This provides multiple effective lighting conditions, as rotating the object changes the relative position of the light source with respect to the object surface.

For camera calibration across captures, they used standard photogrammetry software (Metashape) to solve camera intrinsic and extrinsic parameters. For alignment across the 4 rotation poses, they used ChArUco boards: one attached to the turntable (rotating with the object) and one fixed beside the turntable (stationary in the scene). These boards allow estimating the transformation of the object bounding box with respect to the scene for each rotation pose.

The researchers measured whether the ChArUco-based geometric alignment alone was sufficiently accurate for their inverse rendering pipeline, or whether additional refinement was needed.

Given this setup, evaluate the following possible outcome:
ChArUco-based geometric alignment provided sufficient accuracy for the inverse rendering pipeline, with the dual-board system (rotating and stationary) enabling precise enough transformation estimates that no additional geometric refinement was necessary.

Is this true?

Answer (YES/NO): NO